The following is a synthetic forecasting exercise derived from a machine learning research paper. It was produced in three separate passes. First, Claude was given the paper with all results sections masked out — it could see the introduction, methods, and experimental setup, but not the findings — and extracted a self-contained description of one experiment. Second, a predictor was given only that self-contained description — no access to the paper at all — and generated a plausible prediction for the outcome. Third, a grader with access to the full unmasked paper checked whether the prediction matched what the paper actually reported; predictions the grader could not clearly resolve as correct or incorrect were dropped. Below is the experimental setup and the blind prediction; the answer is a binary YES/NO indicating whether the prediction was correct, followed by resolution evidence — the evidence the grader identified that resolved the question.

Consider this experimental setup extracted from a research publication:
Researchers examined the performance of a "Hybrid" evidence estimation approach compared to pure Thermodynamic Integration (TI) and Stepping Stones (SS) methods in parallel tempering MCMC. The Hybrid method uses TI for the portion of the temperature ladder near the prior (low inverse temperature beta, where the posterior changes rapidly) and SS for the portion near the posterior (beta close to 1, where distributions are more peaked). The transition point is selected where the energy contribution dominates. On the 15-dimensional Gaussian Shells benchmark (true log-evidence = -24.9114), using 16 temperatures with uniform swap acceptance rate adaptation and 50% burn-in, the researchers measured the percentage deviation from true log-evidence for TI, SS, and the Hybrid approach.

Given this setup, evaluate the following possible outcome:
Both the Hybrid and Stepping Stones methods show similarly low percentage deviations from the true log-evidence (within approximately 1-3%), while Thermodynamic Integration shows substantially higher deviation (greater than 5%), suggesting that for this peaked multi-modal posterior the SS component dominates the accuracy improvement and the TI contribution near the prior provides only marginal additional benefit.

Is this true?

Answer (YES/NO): NO